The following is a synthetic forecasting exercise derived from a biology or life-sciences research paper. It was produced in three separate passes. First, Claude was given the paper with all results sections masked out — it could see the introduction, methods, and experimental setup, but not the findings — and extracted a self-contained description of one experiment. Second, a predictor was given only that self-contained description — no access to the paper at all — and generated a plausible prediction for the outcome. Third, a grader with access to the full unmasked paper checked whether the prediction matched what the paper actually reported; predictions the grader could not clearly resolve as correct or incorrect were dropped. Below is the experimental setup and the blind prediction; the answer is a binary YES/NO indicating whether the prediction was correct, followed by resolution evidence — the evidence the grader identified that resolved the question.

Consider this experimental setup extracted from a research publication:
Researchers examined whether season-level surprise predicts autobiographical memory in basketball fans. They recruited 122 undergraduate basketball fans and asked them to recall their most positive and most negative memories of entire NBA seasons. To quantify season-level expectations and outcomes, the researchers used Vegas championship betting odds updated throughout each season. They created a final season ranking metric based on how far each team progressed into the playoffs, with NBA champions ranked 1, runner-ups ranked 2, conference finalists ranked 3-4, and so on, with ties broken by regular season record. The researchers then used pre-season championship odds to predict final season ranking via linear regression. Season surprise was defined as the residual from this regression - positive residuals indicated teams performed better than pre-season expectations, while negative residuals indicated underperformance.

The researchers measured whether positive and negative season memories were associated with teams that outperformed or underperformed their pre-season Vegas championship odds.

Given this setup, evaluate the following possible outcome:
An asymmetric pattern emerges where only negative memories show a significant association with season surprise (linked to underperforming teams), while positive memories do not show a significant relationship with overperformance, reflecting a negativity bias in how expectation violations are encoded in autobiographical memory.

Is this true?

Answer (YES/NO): NO